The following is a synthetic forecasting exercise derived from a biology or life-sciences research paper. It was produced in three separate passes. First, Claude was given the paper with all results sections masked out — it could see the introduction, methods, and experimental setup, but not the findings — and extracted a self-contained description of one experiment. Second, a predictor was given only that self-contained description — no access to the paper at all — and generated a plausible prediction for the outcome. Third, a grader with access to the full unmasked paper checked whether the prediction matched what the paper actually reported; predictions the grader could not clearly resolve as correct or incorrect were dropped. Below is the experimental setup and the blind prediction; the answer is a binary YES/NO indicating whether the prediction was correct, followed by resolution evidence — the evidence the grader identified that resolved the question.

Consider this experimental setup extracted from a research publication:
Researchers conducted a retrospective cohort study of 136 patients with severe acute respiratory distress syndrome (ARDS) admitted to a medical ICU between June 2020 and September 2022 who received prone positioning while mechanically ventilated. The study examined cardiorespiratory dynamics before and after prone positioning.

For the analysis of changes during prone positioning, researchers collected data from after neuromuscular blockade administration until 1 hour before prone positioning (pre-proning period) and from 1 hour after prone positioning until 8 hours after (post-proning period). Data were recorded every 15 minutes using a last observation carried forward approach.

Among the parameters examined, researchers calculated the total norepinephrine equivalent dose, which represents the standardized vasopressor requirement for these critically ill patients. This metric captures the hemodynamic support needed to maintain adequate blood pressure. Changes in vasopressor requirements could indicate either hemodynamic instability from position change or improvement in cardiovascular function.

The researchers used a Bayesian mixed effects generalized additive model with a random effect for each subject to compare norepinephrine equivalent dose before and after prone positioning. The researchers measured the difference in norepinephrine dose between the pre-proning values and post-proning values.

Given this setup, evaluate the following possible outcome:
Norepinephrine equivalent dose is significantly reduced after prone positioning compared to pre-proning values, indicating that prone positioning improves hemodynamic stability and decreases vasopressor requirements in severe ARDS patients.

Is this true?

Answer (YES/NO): NO